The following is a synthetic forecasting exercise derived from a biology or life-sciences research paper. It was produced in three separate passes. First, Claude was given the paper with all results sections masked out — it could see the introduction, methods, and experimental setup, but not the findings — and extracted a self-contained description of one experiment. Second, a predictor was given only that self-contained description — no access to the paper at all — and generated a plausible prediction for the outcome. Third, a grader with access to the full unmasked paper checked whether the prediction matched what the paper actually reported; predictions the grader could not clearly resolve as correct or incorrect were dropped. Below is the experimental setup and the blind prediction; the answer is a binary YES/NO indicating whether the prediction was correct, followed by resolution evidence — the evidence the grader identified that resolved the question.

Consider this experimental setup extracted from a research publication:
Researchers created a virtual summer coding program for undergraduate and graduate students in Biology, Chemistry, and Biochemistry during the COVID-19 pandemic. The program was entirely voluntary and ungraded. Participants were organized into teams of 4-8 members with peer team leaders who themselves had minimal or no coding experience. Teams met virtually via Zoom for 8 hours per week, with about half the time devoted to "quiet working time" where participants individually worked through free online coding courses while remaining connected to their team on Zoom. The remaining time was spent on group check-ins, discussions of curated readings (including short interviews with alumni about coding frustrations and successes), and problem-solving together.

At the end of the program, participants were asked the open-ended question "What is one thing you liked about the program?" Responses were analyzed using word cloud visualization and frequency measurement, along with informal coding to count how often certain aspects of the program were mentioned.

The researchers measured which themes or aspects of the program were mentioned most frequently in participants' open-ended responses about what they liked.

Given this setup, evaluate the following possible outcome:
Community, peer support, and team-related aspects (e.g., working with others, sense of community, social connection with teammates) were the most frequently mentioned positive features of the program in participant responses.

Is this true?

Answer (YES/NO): YES